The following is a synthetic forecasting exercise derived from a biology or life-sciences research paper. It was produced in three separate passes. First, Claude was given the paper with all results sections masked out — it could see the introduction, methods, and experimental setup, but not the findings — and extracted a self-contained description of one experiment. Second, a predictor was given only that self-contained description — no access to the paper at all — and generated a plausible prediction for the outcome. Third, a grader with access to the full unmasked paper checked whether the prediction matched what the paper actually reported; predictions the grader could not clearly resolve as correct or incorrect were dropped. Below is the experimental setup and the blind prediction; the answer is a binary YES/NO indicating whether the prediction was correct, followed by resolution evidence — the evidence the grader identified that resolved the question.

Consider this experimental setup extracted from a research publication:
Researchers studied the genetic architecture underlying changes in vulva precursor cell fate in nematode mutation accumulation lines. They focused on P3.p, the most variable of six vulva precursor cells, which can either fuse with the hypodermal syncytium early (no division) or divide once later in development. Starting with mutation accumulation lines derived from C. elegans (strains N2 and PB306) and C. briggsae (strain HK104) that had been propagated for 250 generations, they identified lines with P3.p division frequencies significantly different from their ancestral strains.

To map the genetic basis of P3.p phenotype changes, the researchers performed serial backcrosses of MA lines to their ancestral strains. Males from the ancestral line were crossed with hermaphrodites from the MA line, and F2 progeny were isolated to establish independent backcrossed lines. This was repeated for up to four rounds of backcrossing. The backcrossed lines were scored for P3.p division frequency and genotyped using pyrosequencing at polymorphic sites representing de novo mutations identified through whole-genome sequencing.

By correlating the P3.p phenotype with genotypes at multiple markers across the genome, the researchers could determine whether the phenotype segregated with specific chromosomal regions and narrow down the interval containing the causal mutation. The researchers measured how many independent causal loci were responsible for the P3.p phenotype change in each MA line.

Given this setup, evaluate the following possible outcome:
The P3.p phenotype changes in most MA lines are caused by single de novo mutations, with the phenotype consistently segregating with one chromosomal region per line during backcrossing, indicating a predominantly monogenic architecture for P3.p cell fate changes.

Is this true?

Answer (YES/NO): YES